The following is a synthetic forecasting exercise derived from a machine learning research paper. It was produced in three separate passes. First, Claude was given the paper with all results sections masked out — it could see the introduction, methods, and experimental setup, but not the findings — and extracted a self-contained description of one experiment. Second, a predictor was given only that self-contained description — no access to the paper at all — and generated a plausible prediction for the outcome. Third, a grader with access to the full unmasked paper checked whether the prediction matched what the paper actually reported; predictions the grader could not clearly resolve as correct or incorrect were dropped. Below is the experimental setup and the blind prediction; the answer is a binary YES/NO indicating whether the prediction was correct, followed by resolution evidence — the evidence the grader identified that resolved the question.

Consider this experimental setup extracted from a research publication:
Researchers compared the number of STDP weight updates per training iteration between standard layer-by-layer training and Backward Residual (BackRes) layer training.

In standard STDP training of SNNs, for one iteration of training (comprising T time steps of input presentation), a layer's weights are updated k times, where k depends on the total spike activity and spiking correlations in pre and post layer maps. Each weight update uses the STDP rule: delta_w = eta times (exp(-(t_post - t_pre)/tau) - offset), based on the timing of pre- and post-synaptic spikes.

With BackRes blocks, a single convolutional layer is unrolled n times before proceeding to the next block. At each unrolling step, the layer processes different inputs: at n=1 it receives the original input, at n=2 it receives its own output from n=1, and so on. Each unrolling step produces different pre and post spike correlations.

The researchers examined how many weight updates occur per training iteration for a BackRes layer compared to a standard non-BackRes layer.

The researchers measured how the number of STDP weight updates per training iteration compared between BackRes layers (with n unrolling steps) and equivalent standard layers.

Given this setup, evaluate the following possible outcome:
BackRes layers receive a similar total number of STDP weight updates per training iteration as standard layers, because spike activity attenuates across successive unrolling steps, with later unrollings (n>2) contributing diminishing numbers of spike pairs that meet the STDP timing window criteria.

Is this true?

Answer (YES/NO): NO